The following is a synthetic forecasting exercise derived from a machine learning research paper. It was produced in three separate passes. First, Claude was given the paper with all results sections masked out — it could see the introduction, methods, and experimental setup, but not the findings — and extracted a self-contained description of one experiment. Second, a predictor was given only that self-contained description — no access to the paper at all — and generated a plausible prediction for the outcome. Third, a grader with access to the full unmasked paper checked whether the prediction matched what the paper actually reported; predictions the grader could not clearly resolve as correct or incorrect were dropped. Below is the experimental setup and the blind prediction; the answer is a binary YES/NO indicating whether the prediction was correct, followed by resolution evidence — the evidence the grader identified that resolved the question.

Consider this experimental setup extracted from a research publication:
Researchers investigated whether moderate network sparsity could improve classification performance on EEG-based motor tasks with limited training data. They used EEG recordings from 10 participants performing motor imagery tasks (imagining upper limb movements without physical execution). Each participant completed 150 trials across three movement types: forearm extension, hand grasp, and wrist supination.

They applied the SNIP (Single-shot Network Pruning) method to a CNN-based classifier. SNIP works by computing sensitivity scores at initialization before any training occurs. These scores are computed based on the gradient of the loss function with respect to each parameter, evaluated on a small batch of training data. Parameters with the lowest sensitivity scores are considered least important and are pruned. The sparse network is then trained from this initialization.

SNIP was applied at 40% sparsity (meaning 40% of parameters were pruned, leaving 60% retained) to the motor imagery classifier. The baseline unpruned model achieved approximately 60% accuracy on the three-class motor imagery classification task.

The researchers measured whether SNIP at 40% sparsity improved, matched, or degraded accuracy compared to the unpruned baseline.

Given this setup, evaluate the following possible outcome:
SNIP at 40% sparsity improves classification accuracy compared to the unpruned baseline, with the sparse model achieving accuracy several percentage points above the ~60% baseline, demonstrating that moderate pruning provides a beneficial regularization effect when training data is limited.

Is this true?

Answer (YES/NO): YES